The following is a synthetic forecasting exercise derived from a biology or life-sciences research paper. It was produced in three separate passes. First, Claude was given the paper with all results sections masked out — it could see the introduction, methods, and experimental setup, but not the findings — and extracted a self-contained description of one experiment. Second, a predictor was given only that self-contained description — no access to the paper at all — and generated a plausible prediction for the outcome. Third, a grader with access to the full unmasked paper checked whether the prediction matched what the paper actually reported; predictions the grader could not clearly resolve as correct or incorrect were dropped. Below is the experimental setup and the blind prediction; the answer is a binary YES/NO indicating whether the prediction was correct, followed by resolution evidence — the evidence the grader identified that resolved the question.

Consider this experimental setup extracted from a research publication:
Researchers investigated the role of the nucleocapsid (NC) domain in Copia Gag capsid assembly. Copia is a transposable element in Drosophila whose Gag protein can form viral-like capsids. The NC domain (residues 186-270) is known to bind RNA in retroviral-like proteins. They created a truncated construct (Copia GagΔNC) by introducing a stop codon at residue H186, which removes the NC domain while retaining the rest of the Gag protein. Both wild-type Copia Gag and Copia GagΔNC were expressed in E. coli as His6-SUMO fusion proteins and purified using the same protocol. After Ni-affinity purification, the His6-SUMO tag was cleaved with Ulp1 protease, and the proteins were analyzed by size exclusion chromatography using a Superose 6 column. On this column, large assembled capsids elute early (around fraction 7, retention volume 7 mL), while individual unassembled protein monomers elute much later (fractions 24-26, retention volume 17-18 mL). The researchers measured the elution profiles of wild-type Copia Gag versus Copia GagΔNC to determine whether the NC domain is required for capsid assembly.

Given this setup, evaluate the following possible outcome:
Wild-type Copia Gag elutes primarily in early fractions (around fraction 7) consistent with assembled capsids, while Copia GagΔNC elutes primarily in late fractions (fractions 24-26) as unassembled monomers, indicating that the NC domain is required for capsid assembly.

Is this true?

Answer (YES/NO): YES